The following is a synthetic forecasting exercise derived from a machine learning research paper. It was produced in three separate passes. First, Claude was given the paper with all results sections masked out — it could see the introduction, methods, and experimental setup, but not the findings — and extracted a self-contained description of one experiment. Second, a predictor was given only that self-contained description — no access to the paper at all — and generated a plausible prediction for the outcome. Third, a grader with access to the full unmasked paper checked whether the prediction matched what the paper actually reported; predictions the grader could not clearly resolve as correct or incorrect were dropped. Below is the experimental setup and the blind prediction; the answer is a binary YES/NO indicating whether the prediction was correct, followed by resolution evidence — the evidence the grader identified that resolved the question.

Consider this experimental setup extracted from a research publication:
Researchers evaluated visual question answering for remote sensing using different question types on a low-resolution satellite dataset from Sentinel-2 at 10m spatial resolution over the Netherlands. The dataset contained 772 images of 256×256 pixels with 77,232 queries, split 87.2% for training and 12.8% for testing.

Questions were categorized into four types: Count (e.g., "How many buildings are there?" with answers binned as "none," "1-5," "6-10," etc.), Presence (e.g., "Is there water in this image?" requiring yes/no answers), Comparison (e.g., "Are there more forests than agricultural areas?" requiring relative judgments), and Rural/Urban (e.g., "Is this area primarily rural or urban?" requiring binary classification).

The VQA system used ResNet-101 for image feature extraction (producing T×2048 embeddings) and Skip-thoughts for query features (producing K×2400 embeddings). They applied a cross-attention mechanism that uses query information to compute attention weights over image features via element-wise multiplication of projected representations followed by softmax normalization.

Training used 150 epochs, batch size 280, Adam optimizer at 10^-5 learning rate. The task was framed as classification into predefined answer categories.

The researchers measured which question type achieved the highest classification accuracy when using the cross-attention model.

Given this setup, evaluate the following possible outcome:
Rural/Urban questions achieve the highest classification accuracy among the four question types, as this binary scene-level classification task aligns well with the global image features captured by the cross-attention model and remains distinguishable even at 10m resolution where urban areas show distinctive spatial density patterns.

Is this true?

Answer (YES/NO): NO